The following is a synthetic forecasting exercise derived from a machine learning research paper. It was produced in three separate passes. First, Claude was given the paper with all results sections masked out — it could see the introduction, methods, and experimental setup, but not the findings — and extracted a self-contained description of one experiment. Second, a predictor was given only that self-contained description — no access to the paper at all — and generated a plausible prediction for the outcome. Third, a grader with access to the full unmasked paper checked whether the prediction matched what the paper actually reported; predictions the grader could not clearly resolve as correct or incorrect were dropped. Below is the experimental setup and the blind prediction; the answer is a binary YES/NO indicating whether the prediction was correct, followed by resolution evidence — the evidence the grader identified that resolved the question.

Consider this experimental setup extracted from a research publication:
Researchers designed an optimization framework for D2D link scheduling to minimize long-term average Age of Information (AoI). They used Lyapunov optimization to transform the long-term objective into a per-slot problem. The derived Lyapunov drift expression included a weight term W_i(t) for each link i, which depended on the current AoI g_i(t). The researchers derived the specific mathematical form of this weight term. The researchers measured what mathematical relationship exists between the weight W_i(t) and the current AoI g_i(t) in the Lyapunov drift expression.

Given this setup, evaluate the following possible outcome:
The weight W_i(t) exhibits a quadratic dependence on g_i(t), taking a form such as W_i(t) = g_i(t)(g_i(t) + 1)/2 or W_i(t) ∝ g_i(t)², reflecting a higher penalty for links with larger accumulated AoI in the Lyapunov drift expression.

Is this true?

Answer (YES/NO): NO